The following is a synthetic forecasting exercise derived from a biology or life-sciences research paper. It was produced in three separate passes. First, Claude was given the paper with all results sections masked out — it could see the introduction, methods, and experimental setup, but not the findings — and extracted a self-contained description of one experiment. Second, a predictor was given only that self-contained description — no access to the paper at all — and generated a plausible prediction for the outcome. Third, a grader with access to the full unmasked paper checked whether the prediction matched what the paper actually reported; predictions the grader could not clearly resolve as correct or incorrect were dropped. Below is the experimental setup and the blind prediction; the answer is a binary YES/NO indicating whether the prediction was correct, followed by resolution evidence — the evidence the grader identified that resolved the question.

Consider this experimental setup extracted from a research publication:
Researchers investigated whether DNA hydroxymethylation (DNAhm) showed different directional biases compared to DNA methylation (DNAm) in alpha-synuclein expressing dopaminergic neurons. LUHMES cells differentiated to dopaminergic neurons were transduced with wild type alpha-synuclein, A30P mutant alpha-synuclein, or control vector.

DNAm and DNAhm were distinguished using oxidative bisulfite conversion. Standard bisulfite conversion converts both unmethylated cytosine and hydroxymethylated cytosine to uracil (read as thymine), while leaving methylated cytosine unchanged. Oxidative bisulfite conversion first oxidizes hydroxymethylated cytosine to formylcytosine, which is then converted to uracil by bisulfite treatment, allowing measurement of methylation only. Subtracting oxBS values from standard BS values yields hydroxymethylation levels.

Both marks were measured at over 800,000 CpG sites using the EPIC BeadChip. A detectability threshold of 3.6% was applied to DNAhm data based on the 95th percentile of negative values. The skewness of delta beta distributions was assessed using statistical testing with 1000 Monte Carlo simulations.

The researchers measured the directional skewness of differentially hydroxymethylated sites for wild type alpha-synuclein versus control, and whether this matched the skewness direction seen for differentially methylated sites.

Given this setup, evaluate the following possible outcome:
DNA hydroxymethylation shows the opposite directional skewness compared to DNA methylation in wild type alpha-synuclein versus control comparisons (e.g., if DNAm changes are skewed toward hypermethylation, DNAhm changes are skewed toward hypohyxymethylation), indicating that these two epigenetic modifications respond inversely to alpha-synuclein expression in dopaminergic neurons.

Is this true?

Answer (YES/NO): YES